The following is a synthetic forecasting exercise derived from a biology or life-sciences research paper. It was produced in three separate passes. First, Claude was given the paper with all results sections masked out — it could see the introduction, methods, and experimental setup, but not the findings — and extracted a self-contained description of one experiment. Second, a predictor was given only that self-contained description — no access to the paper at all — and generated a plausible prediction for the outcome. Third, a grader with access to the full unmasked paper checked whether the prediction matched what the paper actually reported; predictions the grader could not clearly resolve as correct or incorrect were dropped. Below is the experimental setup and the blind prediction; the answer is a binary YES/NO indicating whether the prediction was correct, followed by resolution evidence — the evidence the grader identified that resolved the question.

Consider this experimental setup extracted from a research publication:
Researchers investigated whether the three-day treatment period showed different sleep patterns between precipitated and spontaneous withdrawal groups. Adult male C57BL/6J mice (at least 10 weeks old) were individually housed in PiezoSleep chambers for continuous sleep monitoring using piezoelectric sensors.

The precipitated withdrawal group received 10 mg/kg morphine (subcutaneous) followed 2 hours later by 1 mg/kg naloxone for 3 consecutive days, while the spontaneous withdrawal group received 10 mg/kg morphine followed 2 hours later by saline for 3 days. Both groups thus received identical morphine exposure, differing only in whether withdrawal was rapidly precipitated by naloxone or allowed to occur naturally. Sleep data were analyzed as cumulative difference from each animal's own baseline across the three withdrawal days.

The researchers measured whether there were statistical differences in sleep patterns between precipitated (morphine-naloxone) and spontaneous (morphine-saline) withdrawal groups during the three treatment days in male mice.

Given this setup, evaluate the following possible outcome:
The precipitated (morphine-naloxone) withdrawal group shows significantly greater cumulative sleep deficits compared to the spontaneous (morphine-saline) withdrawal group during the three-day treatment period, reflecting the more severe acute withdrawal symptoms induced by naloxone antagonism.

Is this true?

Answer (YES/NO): NO